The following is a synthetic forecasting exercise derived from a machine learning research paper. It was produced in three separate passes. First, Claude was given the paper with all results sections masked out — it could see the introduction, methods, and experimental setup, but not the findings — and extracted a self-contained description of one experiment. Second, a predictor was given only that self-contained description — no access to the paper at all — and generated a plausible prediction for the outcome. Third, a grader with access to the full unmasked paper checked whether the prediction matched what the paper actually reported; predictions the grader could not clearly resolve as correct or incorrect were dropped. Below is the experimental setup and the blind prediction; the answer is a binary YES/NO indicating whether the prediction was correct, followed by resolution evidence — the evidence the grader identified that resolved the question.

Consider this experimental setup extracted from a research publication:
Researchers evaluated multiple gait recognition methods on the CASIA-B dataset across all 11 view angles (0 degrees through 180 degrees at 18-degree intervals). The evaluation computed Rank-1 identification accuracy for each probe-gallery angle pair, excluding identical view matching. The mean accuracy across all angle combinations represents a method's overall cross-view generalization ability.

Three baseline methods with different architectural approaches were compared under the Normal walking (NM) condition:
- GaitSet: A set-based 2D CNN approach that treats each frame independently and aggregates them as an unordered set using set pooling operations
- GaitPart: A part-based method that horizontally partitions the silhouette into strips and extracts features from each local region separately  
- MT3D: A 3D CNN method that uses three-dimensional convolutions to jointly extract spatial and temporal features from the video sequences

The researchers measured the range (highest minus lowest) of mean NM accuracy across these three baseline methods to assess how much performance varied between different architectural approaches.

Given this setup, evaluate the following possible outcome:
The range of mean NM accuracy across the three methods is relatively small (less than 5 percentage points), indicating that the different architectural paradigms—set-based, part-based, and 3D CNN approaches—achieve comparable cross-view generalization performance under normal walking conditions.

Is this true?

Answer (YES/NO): YES